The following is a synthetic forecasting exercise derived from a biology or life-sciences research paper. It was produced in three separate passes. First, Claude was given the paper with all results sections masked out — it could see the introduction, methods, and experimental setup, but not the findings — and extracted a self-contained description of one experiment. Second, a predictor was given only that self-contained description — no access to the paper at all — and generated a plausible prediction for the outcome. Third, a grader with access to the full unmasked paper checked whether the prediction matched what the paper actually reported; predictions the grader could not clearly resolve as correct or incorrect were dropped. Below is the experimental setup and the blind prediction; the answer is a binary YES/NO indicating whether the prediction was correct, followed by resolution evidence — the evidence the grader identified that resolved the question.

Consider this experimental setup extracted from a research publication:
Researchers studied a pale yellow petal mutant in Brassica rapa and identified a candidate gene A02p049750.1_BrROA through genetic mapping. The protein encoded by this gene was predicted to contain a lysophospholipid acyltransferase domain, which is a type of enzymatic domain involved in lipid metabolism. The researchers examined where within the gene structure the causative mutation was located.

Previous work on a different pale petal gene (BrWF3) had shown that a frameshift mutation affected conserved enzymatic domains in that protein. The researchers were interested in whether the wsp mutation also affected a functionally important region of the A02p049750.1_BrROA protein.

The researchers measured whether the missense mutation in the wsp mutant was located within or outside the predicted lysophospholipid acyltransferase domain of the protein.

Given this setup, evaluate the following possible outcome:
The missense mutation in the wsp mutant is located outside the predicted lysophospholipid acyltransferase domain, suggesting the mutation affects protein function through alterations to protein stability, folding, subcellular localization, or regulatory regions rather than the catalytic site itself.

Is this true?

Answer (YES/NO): NO